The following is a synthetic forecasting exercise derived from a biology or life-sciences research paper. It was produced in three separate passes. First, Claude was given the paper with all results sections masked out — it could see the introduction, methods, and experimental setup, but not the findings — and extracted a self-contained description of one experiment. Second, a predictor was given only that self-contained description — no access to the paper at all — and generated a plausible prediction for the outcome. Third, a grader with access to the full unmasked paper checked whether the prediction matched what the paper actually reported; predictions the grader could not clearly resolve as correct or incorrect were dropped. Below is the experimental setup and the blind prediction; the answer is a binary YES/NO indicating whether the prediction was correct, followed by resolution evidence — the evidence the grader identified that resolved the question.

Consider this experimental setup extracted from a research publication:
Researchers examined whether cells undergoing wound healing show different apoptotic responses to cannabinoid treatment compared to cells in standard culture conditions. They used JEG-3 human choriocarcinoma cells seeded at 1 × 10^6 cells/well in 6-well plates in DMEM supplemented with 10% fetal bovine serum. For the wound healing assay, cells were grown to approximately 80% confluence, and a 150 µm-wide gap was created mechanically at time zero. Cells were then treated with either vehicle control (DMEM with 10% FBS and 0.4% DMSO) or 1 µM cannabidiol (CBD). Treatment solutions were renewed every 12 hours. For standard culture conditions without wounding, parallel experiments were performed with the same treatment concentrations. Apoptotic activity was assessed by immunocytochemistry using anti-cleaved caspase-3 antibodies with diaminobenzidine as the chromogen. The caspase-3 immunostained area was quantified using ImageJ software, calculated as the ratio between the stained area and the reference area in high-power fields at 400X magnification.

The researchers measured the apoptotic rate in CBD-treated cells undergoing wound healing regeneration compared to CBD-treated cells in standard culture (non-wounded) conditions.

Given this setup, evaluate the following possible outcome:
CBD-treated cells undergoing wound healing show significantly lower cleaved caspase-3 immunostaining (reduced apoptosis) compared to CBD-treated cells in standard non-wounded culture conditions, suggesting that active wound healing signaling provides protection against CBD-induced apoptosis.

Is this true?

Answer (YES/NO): YES